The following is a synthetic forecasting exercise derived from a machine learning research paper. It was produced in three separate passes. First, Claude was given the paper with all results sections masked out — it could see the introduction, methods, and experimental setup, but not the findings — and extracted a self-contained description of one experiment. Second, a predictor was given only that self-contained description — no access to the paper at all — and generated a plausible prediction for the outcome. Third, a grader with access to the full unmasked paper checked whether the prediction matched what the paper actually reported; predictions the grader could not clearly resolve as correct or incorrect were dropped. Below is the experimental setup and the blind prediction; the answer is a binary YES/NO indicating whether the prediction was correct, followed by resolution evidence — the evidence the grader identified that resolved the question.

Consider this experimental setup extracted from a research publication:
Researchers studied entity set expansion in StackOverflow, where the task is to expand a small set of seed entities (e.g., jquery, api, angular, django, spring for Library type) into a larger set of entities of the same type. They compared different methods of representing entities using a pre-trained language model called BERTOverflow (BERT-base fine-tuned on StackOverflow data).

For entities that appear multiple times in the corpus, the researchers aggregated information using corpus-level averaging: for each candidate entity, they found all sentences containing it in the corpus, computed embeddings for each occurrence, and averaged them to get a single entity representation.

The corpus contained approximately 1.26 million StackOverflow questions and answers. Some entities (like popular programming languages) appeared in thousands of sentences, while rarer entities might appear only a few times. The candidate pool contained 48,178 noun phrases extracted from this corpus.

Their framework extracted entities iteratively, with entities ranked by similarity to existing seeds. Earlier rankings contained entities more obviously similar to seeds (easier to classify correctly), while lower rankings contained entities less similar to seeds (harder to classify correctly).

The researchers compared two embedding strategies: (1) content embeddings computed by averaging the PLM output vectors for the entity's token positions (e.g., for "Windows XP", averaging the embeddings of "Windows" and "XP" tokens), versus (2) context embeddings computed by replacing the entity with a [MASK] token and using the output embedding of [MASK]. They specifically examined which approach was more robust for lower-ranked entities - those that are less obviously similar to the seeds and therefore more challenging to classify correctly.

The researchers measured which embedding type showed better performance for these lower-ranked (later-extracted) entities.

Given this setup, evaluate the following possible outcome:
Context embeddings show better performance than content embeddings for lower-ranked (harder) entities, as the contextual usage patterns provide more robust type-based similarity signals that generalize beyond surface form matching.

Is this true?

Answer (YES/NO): YES